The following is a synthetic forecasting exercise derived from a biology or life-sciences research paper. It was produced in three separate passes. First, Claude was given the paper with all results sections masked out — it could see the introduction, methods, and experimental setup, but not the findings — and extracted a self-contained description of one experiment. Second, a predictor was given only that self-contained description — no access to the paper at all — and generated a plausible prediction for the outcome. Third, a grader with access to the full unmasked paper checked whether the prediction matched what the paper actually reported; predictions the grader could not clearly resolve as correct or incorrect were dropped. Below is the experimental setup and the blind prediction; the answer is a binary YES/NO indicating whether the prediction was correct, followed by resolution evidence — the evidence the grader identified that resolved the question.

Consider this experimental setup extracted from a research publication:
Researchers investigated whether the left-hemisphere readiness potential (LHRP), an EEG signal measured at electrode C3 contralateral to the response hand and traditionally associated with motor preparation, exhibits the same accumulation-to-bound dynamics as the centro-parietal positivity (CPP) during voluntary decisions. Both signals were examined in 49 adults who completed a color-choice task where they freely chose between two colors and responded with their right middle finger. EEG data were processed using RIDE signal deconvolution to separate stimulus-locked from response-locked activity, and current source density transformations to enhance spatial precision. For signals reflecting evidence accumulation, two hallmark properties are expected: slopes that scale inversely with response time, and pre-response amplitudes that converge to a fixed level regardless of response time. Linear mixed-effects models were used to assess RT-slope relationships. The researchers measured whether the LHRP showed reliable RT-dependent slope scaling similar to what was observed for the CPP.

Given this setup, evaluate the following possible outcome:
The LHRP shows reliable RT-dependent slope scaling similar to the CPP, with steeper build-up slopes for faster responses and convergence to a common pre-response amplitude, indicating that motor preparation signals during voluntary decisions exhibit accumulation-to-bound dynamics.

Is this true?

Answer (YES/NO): NO